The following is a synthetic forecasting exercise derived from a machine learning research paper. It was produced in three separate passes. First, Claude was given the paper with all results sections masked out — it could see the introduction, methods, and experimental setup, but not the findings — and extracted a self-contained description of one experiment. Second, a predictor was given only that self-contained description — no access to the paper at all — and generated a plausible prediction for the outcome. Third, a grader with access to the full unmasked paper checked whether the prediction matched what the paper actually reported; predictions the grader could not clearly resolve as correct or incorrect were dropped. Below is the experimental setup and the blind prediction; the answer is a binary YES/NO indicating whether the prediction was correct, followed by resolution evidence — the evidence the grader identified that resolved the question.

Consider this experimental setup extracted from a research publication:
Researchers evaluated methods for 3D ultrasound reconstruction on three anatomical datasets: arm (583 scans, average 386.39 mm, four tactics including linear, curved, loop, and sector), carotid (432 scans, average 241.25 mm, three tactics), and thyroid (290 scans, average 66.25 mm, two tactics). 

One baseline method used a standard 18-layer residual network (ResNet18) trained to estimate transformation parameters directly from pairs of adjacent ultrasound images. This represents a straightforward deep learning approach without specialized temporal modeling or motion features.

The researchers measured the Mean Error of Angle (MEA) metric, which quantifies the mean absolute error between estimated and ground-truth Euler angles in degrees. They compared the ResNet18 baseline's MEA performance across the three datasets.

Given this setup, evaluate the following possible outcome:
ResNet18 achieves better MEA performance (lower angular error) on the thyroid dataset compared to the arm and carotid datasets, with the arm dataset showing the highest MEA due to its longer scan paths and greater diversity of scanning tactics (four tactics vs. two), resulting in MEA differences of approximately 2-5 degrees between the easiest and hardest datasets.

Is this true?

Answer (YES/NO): YES